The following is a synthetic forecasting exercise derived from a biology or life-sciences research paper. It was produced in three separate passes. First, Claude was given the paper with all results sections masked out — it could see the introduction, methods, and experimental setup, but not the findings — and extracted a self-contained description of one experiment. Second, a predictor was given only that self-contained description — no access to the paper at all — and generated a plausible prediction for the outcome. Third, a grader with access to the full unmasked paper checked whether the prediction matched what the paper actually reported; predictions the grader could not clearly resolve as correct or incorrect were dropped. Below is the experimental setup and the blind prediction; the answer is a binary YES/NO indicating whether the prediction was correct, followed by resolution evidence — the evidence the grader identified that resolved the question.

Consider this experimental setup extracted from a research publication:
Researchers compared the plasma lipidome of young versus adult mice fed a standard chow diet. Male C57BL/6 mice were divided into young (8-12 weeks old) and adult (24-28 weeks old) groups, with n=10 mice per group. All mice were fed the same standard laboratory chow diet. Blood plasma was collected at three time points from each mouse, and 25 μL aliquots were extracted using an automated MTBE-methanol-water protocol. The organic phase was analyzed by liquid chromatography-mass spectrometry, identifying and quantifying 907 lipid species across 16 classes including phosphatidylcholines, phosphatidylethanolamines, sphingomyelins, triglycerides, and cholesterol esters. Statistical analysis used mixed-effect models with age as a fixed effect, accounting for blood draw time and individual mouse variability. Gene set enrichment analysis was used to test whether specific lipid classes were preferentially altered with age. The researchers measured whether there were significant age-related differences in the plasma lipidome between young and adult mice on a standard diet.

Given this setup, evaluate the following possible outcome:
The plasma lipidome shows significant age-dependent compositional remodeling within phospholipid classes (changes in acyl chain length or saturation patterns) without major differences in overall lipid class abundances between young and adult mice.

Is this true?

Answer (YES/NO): NO